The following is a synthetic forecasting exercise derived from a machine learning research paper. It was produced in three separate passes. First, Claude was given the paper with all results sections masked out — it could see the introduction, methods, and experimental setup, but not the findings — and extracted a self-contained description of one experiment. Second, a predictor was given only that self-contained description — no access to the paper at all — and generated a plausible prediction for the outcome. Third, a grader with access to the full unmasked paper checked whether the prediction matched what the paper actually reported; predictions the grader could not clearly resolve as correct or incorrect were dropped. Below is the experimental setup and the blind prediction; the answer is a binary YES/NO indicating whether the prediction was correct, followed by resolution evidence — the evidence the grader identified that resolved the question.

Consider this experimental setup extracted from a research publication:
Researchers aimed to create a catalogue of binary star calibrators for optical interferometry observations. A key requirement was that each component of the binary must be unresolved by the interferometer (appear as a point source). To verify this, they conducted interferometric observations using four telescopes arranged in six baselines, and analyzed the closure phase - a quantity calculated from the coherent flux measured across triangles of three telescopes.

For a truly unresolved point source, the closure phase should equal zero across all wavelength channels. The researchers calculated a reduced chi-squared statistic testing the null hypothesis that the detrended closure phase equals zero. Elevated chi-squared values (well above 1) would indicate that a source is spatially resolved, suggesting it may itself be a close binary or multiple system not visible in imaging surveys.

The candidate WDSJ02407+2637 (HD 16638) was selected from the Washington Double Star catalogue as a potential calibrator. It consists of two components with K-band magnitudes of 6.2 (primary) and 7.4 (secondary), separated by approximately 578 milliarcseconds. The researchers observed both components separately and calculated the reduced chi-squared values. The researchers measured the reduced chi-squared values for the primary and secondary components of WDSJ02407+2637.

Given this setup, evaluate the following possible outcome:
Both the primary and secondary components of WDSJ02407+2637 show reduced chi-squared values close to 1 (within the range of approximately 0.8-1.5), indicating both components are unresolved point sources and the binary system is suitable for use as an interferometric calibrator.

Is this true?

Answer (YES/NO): NO